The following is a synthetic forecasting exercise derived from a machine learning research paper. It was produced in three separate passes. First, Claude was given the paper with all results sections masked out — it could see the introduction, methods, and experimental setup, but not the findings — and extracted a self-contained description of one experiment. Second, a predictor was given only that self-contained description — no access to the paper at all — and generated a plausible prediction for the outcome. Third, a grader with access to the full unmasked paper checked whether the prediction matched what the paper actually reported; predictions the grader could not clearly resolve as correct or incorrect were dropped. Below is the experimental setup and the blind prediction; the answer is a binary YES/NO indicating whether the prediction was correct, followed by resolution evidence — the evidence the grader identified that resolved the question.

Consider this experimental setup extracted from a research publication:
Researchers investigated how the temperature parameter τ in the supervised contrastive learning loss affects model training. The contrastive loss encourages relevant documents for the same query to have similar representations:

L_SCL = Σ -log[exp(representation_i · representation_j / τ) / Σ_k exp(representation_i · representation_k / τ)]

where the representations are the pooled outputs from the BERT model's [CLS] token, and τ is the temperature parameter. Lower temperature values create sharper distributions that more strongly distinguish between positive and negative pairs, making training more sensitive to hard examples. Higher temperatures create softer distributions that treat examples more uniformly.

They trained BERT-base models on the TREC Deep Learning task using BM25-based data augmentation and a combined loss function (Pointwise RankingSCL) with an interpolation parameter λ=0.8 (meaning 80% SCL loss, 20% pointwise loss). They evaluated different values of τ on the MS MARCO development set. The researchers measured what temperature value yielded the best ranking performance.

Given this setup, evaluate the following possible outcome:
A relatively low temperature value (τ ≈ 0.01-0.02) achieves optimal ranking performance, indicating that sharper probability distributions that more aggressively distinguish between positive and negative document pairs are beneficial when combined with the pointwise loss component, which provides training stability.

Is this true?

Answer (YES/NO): NO